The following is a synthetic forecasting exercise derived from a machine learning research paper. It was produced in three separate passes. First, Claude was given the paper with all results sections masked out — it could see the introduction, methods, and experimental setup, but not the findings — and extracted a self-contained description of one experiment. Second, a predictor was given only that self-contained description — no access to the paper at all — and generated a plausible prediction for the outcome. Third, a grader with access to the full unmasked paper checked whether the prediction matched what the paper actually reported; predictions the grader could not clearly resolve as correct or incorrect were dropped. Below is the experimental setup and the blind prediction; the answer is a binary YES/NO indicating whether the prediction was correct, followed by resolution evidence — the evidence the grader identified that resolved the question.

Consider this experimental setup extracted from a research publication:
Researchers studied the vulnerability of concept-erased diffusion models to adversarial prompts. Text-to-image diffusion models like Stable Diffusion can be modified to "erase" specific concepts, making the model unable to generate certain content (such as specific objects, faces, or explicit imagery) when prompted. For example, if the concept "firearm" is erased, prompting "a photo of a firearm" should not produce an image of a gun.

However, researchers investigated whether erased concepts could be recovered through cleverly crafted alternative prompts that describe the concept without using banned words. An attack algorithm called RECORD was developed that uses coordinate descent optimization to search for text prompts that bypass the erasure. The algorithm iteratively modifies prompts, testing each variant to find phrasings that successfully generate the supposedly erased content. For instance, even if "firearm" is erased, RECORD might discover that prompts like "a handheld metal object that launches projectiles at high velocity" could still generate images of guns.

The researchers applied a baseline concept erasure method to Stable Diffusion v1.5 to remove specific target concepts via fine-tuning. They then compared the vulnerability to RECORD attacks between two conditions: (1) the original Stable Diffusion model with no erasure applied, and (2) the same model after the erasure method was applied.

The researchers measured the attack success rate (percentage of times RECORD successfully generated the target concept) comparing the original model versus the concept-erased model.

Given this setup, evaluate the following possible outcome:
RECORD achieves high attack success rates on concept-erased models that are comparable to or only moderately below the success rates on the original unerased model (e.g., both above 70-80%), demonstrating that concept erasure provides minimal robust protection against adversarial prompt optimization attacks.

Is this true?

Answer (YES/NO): NO